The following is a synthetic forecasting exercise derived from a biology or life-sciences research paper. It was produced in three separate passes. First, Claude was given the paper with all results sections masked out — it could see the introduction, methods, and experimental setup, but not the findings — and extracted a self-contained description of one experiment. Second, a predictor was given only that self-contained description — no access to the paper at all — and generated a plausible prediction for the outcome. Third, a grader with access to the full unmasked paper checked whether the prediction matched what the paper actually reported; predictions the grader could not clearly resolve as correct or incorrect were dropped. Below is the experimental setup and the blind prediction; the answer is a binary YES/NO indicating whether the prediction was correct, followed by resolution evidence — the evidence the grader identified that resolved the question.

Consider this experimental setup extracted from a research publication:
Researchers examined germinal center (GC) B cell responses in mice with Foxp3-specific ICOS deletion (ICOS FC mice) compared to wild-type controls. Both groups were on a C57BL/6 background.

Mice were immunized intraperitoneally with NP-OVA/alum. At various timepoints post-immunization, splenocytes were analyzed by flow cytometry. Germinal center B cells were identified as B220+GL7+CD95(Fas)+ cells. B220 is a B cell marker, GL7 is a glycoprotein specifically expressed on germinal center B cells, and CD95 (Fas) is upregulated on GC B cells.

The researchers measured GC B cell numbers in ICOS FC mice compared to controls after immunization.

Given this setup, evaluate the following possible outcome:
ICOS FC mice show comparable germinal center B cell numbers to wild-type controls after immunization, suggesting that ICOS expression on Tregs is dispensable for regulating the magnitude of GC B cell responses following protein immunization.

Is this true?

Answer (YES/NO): YES